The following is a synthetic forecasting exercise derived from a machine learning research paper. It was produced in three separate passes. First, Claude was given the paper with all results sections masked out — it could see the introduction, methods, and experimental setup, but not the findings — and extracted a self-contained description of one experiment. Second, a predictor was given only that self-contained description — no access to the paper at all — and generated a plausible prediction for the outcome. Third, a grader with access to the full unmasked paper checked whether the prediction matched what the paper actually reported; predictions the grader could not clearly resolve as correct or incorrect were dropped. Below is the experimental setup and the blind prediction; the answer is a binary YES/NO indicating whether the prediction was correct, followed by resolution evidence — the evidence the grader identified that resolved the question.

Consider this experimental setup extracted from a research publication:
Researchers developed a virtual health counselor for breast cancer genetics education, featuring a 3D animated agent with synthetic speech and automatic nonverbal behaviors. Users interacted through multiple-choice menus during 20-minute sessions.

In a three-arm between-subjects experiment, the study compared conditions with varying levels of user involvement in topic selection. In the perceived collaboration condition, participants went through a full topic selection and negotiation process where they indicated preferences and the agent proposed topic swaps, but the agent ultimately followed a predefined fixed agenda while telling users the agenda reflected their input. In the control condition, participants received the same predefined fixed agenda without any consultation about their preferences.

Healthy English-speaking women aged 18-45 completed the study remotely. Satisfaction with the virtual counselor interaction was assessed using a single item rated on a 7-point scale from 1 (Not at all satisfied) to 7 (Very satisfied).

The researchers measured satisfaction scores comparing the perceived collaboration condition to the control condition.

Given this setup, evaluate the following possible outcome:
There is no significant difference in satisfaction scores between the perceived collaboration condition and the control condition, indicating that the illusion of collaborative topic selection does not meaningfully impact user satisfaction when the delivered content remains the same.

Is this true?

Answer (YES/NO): YES